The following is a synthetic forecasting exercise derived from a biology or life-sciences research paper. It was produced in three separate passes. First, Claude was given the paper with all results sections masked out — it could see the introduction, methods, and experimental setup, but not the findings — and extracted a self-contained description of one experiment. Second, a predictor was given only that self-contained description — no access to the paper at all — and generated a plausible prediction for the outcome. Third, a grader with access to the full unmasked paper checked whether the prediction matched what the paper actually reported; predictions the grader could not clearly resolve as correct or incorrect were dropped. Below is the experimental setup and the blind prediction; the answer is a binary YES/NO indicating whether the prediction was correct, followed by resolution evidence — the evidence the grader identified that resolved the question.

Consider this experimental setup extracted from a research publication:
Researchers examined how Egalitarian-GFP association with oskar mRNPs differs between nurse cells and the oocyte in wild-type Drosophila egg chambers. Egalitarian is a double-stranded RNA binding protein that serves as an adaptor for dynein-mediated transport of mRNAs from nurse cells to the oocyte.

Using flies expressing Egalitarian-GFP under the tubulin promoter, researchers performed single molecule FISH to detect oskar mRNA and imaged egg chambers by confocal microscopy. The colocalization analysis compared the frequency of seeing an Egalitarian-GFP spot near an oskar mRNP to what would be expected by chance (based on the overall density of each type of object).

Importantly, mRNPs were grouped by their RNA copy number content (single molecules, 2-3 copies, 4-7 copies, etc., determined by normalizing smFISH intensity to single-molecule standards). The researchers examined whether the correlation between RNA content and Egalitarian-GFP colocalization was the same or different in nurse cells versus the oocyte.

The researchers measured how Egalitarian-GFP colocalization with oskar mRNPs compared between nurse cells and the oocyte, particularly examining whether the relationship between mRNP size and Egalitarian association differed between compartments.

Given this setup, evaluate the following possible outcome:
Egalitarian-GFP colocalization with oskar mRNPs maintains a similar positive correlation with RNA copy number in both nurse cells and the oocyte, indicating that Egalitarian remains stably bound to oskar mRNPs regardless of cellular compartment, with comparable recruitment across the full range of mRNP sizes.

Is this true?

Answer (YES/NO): NO